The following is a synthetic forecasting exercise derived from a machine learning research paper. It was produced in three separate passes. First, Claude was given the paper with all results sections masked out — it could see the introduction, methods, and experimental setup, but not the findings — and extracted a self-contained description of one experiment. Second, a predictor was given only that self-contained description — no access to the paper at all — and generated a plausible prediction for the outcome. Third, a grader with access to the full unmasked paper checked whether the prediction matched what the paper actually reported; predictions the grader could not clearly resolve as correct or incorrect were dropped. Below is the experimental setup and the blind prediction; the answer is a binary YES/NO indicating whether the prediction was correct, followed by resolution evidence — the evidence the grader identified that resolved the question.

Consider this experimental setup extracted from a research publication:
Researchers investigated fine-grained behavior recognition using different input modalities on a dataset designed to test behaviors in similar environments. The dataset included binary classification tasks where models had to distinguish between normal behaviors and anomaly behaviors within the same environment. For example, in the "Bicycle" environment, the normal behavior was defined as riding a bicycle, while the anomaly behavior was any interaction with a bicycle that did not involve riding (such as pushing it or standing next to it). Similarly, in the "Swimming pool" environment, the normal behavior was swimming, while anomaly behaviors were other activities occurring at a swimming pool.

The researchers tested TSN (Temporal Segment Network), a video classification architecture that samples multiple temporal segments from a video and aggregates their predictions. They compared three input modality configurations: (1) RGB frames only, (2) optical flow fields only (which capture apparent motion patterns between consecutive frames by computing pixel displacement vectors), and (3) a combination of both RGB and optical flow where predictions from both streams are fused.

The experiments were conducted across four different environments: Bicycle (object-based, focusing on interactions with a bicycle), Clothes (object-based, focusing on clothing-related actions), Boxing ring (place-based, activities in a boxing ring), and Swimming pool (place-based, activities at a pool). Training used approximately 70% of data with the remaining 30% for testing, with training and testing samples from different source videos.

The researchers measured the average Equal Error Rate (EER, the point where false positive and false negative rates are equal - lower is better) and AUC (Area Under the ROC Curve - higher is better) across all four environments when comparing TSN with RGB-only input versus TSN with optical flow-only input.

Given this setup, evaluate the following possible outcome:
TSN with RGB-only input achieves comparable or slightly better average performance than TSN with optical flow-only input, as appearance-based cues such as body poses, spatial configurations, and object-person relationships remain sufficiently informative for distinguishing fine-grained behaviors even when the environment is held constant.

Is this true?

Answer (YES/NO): YES